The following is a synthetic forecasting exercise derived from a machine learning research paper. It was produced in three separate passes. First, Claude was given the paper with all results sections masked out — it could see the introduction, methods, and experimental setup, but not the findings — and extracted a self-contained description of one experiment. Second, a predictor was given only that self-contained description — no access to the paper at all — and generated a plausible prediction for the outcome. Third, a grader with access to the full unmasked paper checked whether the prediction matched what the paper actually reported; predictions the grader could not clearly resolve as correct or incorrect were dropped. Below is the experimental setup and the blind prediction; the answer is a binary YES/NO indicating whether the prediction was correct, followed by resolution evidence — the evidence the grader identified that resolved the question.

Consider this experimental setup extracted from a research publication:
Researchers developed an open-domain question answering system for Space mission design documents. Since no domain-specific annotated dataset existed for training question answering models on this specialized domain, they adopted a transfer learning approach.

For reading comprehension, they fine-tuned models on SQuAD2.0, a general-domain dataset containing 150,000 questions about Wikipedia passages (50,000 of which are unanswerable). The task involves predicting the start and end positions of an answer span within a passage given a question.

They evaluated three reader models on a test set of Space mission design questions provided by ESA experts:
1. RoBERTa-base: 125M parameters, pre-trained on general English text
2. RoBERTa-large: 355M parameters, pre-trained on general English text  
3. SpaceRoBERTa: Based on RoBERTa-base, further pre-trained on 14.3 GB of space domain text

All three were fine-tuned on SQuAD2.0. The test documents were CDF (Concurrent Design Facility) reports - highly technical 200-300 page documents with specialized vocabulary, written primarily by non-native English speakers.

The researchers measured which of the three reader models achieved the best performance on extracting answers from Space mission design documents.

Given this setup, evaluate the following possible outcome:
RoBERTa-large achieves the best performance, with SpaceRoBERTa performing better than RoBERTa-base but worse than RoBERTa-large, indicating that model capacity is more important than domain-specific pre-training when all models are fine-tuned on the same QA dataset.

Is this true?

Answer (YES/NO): NO